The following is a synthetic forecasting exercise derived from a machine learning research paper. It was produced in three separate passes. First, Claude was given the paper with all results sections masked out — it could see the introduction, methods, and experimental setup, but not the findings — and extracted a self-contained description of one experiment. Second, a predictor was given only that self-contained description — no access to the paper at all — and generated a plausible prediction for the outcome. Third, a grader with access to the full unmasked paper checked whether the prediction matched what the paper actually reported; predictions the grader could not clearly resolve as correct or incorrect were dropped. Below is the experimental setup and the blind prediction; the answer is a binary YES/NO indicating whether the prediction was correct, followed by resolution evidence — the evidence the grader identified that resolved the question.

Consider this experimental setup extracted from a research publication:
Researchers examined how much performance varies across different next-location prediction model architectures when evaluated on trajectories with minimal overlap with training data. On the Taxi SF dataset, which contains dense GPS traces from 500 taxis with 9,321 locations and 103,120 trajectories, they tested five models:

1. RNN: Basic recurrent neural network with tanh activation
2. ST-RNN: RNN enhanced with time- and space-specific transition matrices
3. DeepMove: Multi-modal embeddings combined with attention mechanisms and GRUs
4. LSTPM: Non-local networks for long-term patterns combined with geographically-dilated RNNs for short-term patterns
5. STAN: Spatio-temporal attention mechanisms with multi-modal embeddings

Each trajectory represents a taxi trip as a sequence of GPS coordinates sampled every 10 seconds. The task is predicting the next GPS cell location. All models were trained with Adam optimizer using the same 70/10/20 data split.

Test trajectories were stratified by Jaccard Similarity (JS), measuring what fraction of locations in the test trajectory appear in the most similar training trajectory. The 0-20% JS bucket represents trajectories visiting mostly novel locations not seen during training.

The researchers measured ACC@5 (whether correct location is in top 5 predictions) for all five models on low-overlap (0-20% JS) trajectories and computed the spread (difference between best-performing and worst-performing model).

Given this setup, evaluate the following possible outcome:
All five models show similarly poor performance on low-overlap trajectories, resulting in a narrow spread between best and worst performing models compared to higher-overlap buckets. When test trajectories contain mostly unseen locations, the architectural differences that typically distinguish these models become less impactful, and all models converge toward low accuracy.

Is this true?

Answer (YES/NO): NO